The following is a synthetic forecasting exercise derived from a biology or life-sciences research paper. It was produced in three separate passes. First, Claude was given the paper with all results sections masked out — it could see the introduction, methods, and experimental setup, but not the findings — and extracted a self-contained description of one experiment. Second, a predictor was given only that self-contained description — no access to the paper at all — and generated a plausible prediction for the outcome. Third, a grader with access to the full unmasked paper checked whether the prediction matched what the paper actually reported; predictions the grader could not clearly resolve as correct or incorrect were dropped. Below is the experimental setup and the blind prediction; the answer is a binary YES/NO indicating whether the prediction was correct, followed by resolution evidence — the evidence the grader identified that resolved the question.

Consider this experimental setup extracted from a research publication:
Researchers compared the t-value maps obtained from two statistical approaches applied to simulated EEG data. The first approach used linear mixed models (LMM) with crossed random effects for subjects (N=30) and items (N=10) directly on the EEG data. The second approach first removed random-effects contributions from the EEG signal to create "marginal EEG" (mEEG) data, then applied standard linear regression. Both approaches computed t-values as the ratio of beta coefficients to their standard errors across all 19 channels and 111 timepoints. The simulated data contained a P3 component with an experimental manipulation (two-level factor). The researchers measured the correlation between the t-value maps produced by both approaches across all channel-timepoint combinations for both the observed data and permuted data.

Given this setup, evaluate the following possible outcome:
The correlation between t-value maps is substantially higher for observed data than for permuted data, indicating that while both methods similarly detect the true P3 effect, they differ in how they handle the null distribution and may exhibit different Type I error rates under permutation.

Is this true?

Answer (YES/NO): NO